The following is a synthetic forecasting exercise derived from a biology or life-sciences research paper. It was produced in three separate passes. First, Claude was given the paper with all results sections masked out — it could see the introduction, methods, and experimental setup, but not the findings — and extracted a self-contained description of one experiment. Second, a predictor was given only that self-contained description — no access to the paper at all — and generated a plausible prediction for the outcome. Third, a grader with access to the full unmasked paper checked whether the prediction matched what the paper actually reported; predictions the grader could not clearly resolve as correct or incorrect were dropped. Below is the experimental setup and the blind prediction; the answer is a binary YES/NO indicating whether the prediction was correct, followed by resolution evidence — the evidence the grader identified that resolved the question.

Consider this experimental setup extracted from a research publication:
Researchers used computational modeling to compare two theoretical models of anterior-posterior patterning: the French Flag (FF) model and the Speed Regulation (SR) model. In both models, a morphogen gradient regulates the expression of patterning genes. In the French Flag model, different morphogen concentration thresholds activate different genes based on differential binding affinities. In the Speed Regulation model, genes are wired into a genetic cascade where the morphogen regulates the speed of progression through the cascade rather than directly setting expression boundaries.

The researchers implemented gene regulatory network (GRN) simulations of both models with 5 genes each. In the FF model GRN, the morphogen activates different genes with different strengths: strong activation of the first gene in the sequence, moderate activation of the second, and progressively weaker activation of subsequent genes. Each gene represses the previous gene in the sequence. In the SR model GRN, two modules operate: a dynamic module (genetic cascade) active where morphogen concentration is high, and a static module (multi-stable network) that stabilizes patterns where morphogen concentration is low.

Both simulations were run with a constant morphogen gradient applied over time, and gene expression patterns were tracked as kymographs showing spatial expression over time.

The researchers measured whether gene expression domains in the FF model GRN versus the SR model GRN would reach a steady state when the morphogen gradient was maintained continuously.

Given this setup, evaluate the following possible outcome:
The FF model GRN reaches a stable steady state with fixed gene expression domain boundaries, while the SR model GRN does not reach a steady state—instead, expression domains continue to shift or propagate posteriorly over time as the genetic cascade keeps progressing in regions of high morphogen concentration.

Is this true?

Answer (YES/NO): NO